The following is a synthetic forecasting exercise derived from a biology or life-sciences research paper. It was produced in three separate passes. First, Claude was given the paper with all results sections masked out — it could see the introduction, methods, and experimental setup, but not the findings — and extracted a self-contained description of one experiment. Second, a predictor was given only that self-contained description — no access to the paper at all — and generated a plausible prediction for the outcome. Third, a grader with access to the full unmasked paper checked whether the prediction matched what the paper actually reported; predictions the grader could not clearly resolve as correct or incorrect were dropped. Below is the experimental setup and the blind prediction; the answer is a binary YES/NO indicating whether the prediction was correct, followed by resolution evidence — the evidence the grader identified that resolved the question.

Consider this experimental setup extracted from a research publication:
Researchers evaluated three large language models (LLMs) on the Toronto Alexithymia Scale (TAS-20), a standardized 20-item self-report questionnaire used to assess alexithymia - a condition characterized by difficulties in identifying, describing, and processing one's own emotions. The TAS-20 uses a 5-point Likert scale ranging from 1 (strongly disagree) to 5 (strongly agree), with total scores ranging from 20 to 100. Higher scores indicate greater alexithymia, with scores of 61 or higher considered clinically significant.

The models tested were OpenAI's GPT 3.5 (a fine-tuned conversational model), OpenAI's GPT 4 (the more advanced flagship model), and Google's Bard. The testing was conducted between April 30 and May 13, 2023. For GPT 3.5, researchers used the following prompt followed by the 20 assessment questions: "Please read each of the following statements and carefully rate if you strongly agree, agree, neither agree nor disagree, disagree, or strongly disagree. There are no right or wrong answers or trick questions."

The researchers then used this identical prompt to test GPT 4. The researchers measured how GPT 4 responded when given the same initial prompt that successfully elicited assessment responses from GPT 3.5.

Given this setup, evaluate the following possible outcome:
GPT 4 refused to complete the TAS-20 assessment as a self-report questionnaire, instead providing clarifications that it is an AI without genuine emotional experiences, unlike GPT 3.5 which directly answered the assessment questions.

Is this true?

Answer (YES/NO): YES